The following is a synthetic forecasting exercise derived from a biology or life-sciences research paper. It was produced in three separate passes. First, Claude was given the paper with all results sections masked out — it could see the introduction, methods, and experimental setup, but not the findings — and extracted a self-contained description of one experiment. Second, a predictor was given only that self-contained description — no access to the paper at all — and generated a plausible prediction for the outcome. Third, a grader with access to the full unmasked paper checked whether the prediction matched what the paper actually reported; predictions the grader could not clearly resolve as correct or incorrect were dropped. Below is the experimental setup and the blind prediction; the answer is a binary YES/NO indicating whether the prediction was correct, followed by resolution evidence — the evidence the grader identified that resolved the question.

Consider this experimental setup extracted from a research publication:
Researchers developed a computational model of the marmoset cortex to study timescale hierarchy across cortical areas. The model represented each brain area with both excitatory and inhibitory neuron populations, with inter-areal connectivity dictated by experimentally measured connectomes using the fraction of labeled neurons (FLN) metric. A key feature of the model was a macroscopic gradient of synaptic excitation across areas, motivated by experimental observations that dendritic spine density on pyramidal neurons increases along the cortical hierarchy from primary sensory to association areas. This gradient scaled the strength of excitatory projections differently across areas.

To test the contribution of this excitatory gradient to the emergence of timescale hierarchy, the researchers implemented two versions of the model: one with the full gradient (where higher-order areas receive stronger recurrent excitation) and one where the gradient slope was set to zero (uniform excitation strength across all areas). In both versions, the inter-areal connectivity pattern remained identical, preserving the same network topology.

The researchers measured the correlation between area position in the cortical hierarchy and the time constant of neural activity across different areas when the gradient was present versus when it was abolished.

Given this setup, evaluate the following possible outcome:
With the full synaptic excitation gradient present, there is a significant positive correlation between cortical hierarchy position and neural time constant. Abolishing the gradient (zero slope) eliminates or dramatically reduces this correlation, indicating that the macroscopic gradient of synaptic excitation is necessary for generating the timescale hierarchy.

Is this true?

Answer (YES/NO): YES